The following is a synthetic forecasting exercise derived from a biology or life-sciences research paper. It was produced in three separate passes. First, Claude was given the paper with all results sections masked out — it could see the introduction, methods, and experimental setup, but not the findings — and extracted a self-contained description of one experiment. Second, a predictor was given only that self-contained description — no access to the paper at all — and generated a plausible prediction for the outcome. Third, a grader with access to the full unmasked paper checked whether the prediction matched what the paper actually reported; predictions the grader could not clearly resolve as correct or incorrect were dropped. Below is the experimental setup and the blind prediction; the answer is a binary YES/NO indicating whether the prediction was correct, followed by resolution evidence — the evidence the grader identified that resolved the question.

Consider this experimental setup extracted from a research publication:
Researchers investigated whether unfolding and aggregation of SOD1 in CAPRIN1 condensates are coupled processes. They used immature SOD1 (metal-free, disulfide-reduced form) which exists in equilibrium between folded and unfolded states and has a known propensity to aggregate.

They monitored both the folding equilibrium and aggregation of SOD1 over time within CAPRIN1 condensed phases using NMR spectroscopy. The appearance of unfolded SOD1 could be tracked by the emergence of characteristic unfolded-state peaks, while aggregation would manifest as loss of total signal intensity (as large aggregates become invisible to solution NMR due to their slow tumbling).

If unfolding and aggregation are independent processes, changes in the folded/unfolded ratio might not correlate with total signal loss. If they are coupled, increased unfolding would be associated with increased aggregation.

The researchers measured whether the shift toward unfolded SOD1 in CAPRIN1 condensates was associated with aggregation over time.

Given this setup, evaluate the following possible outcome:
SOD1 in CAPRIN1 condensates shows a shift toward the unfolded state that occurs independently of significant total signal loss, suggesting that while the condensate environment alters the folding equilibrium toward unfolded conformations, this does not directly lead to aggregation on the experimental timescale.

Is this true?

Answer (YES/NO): NO